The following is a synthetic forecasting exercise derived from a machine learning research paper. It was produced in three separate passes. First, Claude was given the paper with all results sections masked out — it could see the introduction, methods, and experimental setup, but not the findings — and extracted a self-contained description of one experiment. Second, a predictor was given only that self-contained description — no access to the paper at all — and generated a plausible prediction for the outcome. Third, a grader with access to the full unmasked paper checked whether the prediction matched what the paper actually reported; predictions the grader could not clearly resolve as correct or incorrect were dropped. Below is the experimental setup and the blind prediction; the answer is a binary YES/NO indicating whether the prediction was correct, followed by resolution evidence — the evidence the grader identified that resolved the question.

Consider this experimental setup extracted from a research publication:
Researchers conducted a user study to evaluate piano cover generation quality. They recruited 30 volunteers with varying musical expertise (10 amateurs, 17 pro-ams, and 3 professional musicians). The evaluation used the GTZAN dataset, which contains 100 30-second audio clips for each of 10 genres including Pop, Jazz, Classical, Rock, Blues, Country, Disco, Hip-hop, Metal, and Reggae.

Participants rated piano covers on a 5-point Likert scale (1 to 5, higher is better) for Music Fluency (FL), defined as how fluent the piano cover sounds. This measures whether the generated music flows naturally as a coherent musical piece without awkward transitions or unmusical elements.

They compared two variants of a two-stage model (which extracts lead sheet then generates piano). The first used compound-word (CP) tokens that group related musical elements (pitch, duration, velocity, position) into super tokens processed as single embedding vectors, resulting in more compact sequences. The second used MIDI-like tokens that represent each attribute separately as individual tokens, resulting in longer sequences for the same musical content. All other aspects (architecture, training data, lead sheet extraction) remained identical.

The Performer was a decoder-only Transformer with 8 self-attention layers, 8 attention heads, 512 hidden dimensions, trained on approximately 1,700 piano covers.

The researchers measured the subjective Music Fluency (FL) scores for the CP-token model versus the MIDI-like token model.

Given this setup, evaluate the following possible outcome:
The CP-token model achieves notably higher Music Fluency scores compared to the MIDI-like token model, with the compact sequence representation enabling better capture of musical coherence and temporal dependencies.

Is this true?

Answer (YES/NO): NO